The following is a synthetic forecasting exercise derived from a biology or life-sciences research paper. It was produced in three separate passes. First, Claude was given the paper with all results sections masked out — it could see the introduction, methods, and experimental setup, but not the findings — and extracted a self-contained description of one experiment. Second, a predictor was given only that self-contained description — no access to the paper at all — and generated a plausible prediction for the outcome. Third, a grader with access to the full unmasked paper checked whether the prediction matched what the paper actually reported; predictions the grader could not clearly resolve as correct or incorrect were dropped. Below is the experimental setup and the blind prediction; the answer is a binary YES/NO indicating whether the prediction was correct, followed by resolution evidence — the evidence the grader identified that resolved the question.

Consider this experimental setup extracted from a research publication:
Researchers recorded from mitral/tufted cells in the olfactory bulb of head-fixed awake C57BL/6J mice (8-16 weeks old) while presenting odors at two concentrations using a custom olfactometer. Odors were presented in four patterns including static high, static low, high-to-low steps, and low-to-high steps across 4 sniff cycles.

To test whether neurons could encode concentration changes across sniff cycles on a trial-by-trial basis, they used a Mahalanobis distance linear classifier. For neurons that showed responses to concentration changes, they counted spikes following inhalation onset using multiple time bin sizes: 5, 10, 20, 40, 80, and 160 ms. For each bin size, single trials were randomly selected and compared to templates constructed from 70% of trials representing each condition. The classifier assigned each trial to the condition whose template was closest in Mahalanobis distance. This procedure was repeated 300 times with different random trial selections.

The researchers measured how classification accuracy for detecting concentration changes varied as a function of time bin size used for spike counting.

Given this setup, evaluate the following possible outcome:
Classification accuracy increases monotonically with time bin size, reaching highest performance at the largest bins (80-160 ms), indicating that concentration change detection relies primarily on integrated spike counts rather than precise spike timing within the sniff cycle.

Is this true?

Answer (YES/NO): NO